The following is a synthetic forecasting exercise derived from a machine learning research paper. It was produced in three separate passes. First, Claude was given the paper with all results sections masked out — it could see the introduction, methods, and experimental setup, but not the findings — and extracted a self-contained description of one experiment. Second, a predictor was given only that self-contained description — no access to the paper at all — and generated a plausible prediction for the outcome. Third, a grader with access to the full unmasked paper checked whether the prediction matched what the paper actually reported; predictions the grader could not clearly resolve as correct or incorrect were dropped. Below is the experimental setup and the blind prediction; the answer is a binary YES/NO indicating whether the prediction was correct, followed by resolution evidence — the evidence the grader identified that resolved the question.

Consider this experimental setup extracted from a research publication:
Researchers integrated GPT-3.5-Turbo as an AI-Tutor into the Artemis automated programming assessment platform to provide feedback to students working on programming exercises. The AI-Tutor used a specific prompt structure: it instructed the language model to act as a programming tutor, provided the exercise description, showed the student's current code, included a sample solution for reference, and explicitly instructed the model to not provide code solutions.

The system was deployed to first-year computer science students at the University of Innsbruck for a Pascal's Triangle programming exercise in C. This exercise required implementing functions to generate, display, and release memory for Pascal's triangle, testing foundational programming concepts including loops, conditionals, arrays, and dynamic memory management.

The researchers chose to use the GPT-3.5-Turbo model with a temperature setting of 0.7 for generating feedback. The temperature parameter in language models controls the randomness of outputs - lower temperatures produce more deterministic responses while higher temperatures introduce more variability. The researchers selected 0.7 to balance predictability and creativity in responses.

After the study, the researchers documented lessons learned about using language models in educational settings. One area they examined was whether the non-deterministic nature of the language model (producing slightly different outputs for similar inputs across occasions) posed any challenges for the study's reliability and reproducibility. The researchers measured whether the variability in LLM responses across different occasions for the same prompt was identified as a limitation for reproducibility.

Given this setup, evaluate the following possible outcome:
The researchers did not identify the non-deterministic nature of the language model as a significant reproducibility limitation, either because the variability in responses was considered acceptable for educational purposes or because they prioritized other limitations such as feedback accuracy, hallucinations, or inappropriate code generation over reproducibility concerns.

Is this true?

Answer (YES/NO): NO